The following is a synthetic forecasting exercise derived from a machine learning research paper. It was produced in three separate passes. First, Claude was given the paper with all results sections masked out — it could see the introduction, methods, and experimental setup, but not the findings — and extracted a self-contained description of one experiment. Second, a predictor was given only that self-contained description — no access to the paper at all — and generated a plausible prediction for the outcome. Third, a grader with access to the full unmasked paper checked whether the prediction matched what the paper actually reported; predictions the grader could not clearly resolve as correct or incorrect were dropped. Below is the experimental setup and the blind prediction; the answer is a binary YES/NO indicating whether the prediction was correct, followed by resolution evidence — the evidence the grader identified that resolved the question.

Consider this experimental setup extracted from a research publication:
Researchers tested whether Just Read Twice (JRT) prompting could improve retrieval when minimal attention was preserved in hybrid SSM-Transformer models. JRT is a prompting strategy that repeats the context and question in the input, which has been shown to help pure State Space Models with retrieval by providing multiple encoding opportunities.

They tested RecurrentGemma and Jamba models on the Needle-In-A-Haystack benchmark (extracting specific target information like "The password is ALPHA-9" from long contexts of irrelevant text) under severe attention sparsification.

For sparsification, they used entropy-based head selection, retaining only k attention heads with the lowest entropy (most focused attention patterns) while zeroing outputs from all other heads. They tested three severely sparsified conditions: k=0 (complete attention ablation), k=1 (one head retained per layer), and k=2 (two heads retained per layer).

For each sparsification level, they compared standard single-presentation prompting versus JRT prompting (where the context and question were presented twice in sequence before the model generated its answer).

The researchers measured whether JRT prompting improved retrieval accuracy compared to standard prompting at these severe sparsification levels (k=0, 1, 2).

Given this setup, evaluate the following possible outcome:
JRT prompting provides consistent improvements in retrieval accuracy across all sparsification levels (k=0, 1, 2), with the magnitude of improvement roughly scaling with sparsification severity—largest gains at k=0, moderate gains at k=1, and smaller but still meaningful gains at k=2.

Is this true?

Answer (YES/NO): NO